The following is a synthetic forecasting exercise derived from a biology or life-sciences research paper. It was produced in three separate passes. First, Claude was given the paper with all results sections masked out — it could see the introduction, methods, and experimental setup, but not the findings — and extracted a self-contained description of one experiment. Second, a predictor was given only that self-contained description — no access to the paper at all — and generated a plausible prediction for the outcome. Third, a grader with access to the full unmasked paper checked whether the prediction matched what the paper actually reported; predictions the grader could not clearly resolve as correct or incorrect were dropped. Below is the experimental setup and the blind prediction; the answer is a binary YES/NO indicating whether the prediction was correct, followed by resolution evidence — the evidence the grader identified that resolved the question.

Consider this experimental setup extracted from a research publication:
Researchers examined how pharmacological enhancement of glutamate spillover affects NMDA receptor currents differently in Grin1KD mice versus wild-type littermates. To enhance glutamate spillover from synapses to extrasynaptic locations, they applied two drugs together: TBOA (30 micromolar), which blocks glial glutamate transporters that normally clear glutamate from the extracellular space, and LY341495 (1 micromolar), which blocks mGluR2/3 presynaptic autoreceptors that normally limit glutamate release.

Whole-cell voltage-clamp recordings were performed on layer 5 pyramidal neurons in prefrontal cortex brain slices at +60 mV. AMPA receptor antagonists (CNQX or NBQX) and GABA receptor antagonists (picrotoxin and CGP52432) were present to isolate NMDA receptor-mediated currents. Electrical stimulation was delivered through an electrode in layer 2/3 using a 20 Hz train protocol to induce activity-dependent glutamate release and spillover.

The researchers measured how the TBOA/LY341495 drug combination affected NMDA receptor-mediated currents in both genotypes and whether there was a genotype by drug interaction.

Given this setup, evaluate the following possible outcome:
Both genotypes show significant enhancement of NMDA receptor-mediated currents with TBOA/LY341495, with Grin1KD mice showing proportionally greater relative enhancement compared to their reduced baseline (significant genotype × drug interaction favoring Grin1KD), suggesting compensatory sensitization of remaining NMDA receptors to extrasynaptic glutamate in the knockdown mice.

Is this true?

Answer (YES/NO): NO